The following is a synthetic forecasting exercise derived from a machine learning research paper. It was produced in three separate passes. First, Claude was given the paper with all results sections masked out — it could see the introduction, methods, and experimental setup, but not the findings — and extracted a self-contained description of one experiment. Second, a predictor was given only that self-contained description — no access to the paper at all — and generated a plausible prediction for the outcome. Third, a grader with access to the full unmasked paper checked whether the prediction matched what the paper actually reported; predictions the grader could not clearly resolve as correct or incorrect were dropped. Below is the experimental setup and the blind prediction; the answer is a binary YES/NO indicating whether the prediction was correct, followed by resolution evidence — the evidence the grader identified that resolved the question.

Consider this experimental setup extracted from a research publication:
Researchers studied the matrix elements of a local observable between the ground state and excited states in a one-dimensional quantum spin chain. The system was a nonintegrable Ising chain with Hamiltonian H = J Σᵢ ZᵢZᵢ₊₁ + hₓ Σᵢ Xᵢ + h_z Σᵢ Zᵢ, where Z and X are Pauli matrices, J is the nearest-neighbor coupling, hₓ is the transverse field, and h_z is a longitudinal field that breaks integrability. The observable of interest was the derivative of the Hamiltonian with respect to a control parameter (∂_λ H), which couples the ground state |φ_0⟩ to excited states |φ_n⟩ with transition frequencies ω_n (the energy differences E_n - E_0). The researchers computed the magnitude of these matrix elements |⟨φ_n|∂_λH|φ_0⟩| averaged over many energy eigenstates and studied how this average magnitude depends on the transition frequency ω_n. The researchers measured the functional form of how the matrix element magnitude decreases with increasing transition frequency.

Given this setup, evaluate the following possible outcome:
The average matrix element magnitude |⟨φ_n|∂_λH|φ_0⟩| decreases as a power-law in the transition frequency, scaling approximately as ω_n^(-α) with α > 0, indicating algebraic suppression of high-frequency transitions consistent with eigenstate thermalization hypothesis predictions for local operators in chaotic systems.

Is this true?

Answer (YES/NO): NO